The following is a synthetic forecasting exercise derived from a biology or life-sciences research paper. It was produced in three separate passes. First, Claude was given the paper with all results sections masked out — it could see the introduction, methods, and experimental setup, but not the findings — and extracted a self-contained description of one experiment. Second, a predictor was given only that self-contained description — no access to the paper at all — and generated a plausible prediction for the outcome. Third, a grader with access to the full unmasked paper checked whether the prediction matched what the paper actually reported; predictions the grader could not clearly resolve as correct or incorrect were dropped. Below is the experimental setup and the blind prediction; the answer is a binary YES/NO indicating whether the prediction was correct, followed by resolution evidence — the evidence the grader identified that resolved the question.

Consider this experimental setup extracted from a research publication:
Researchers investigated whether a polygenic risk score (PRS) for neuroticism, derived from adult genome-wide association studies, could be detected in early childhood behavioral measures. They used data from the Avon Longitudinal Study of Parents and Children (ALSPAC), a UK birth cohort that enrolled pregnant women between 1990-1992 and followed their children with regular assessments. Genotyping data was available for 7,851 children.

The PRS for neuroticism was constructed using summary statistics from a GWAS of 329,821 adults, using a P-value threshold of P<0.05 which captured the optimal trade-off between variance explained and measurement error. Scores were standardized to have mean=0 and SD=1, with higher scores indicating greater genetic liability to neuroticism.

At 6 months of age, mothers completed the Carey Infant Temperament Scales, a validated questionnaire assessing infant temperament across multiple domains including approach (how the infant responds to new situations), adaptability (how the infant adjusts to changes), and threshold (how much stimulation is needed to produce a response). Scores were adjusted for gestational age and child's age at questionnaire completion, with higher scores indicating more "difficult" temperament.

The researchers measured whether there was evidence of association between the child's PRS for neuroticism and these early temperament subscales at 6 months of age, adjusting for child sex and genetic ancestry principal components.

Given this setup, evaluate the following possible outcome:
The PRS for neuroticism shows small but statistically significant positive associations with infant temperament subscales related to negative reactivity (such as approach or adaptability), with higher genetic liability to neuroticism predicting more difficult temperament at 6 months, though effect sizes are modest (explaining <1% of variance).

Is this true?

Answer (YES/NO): NO